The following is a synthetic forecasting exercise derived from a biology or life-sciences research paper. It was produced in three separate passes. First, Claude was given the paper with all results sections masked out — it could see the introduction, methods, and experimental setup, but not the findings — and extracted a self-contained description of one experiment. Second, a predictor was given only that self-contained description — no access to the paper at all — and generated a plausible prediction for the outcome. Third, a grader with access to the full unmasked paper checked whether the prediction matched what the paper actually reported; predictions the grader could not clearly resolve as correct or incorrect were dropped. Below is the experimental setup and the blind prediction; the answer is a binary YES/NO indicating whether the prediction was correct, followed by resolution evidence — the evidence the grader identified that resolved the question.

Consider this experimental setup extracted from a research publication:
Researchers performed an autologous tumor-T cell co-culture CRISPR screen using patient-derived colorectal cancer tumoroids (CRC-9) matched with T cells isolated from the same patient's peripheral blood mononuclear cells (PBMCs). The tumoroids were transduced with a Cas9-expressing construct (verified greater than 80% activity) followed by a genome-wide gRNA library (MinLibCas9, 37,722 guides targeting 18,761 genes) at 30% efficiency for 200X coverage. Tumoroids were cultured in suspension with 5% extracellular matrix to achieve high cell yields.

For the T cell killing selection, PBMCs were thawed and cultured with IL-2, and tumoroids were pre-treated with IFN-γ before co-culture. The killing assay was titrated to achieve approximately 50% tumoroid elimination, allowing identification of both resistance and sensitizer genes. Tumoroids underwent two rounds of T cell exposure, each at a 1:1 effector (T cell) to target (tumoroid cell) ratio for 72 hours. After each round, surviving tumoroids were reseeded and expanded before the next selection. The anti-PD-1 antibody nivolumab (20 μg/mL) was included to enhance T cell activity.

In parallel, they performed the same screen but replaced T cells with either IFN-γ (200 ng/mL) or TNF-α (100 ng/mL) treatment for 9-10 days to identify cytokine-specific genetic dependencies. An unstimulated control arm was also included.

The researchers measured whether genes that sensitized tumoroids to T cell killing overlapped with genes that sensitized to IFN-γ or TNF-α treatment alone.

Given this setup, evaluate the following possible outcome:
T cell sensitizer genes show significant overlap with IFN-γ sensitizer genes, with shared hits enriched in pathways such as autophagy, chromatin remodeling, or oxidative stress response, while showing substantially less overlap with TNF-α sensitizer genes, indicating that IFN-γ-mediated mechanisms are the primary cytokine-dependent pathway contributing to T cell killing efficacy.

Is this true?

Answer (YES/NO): NO